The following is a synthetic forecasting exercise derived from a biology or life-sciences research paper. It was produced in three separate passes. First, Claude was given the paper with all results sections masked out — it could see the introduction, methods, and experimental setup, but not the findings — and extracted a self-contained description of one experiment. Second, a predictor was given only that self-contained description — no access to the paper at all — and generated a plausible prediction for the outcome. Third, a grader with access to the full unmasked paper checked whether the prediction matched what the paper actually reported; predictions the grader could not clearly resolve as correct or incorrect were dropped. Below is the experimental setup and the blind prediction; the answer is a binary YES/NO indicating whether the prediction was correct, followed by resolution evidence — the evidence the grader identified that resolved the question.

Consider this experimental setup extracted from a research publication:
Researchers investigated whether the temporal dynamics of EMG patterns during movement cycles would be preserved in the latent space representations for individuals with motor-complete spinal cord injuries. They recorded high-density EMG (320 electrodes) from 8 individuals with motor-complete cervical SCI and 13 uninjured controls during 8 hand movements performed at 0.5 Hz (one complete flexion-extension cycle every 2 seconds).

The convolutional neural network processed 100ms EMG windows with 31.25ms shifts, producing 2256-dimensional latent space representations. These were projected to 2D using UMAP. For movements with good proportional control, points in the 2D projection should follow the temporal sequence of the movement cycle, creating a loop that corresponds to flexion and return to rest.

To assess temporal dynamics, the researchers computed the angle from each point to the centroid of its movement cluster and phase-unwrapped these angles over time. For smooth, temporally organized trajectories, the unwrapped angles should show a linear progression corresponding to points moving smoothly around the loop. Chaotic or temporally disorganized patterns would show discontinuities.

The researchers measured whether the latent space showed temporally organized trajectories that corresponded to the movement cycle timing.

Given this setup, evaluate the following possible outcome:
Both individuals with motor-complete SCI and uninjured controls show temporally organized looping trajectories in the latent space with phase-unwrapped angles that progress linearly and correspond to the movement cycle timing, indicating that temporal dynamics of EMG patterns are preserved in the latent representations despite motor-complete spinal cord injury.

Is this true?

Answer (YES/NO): NO